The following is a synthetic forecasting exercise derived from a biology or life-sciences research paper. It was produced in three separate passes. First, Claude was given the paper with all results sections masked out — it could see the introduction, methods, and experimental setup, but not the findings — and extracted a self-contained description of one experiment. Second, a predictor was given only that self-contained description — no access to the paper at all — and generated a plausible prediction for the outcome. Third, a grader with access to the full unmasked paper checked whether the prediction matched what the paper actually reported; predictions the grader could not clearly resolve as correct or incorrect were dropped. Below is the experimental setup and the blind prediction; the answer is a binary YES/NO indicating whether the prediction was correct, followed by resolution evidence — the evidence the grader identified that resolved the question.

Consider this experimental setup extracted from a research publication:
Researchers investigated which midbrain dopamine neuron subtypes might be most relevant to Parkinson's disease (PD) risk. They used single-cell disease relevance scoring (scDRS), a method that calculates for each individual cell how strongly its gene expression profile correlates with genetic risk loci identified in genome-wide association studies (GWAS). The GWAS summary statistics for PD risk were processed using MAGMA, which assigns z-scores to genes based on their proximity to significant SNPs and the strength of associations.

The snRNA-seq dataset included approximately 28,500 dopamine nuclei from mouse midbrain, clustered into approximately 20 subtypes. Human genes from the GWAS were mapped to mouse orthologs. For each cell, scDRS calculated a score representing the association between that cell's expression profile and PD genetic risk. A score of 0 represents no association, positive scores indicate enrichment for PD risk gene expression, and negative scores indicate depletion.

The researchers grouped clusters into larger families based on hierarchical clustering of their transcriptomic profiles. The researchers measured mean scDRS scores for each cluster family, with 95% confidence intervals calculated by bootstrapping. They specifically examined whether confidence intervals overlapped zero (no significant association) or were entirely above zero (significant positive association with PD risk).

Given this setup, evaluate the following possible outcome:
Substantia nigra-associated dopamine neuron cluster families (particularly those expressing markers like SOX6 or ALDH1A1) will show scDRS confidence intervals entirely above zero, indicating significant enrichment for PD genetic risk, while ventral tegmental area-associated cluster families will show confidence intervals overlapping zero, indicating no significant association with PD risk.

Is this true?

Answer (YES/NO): YES